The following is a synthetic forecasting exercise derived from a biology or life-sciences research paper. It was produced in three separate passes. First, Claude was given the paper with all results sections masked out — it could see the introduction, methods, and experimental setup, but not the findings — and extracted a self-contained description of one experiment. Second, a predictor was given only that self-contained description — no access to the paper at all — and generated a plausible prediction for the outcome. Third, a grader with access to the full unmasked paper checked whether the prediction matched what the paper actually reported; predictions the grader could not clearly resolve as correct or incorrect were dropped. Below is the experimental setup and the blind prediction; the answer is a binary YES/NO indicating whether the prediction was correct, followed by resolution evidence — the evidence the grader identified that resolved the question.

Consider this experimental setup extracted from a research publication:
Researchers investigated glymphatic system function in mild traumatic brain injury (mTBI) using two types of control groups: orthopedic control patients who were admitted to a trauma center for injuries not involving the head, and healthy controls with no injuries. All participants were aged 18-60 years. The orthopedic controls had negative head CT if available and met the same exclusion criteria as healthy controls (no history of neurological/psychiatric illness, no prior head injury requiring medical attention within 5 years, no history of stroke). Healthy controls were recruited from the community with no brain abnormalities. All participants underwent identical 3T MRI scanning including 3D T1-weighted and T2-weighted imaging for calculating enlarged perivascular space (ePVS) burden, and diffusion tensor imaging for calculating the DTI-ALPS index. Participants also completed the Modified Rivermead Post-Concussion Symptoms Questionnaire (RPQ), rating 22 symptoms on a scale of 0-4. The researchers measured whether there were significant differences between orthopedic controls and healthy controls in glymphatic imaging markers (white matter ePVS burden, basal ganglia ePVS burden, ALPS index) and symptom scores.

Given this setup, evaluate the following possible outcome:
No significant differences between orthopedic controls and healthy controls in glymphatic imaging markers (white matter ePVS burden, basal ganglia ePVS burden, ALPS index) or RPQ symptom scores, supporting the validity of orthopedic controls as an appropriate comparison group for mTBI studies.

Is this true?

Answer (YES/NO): YES